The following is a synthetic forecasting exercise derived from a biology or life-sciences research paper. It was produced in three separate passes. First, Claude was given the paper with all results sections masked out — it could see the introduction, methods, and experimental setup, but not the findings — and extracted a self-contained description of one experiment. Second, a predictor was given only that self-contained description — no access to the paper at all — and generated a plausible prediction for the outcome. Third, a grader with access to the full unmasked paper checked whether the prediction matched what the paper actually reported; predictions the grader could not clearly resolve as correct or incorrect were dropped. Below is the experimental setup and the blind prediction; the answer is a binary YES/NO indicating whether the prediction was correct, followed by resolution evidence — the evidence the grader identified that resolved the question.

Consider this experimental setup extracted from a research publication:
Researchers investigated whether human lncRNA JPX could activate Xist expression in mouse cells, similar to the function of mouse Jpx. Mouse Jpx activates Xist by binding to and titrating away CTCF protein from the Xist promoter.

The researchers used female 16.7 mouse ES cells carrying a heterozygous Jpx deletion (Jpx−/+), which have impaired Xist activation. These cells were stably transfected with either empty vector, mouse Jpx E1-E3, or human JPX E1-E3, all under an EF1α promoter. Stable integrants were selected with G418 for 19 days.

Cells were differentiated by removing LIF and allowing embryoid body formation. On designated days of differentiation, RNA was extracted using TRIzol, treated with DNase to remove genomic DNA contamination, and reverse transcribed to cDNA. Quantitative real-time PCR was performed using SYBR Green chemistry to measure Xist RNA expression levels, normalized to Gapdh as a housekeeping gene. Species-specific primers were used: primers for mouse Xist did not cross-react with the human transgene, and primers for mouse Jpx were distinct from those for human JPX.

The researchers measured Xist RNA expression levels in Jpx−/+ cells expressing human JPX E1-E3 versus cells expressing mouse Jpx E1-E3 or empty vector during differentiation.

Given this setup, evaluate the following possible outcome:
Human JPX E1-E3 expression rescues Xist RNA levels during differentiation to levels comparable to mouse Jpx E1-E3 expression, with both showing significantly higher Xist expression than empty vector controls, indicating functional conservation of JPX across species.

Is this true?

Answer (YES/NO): NO